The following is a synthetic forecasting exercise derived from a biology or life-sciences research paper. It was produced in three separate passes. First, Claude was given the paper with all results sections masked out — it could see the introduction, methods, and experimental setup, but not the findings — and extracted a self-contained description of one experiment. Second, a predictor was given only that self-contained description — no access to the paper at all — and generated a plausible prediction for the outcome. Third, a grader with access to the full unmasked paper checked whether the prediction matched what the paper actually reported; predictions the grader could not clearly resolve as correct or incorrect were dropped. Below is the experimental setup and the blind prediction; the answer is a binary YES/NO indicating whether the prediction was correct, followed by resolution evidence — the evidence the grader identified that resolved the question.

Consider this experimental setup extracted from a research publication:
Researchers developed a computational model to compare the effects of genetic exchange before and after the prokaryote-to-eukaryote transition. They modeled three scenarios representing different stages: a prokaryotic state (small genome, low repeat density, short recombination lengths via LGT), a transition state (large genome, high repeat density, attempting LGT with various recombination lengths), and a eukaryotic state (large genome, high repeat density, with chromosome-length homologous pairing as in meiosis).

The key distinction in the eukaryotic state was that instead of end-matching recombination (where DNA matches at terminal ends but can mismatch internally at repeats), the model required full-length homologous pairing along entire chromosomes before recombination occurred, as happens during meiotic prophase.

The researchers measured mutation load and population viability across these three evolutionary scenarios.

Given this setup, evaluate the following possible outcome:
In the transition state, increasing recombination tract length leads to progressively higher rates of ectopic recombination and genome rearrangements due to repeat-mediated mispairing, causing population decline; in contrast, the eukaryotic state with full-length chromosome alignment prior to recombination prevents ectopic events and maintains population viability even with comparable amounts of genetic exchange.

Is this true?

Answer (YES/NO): NO